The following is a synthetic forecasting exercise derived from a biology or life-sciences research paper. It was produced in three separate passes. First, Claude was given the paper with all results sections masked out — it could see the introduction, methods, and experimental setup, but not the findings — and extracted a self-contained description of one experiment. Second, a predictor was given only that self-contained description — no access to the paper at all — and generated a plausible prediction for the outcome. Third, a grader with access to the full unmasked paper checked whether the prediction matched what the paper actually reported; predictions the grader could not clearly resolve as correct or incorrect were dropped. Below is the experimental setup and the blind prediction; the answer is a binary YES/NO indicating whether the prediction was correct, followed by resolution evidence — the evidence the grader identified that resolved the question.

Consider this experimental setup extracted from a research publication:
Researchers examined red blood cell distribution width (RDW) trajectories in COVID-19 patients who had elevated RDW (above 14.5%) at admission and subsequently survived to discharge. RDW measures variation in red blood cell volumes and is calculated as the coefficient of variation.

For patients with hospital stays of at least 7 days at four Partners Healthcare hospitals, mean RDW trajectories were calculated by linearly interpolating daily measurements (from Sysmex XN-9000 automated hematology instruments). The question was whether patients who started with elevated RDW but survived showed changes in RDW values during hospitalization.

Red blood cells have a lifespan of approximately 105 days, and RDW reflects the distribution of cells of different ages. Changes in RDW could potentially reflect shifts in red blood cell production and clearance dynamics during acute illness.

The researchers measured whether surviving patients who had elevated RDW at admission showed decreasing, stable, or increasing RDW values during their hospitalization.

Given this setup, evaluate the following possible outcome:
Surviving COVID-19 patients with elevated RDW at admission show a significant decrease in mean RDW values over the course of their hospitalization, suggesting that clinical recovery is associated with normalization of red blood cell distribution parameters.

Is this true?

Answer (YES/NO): NO